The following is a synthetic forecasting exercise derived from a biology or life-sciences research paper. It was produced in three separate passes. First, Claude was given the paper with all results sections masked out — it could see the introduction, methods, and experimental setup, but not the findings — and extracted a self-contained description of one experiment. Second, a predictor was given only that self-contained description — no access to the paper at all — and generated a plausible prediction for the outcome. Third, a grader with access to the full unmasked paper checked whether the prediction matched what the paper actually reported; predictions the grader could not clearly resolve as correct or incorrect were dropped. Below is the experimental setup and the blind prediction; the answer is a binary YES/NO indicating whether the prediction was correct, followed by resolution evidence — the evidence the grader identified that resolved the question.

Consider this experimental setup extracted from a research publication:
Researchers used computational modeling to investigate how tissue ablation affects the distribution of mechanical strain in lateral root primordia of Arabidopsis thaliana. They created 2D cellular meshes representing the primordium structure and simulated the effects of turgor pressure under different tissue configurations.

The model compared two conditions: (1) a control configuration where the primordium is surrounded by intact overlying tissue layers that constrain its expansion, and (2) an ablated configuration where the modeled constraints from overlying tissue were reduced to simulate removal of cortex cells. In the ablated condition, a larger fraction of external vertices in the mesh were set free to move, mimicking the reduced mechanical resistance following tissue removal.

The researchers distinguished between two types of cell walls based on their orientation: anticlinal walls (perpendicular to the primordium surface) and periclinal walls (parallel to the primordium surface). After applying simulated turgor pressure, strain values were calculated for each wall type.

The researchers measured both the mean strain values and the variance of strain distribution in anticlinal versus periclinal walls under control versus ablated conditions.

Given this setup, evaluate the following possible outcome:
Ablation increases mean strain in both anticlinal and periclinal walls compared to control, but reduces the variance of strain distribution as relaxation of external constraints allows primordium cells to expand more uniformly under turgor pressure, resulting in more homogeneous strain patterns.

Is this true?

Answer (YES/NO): NO